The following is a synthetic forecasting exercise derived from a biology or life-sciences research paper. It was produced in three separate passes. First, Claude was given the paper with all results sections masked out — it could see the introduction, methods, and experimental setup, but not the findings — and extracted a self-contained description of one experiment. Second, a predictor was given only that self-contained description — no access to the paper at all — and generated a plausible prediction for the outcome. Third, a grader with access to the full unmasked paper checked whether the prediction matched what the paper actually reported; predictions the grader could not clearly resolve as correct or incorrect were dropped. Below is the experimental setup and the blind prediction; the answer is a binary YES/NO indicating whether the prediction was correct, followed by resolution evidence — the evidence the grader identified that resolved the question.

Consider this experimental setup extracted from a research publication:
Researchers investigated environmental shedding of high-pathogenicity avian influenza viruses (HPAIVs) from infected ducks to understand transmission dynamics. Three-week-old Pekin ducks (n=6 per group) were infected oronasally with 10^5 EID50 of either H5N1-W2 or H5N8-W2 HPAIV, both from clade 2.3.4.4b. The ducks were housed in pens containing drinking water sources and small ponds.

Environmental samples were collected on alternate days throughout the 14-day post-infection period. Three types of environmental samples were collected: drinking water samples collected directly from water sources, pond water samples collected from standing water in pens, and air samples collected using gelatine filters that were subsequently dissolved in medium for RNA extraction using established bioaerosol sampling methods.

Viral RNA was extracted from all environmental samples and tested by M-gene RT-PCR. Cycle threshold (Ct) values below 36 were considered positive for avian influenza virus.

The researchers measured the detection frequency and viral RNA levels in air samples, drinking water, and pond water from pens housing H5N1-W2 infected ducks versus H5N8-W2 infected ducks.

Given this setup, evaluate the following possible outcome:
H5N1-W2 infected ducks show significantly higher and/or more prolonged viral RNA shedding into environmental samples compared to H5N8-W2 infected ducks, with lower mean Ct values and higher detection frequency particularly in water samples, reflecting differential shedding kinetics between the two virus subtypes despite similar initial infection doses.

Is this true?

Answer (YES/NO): NO